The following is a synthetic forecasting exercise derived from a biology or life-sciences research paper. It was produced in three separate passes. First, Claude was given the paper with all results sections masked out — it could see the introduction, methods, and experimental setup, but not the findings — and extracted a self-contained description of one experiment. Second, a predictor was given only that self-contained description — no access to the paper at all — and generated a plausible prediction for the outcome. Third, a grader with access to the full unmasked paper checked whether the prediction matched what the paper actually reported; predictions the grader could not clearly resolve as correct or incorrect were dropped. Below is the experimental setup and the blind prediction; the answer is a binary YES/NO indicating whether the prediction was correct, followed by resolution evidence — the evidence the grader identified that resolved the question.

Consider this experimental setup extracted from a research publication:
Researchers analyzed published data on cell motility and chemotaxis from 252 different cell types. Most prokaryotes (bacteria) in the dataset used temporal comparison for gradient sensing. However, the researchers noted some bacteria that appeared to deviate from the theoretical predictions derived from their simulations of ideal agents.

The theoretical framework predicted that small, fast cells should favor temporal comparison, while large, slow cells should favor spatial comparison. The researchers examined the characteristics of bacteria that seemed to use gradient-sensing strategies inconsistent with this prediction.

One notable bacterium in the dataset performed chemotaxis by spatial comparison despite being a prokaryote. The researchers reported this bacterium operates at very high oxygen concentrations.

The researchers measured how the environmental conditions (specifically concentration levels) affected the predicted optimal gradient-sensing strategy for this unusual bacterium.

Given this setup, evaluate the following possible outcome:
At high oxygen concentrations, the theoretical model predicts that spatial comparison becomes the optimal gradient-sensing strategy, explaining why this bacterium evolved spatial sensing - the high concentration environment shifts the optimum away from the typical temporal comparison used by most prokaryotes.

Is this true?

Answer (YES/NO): NO